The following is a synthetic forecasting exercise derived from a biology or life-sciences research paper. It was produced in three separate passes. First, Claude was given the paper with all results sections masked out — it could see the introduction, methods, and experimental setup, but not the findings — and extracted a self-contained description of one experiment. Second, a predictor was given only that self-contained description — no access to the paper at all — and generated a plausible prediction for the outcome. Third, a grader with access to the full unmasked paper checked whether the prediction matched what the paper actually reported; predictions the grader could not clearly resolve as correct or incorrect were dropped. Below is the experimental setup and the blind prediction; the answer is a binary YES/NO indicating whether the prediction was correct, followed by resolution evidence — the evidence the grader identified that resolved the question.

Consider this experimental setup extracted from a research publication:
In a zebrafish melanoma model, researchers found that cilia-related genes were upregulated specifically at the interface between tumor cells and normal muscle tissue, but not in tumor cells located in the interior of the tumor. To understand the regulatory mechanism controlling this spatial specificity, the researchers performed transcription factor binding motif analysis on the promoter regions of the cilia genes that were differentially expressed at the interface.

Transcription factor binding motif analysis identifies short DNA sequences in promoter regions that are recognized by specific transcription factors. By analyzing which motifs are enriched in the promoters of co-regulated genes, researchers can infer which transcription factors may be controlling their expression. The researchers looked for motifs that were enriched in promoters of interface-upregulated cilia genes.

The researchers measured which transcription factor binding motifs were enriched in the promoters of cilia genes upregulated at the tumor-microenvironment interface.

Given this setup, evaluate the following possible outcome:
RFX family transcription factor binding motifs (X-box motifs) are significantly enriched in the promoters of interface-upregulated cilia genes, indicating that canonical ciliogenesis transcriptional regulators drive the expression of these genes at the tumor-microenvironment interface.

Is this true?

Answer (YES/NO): NO